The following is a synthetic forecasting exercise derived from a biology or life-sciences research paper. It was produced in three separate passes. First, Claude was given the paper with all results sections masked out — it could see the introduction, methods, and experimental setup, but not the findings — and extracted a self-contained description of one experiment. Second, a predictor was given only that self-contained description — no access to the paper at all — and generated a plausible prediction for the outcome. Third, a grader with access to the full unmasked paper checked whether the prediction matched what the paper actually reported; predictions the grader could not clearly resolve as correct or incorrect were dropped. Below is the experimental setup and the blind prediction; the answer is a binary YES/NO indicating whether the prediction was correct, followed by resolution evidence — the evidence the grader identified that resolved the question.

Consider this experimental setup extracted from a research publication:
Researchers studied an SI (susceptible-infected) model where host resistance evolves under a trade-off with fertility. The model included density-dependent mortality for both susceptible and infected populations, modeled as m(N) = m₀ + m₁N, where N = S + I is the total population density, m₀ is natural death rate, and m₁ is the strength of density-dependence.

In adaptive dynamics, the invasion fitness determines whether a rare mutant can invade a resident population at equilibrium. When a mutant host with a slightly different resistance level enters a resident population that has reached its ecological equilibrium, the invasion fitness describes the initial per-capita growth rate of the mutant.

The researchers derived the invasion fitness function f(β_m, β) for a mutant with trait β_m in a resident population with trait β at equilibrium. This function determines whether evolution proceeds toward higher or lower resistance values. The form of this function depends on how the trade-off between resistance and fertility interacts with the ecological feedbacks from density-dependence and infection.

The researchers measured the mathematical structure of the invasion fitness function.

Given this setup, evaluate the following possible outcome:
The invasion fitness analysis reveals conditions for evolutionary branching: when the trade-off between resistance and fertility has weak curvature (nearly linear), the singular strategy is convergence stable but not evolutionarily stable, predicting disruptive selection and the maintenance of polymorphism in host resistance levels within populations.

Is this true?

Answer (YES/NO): NO